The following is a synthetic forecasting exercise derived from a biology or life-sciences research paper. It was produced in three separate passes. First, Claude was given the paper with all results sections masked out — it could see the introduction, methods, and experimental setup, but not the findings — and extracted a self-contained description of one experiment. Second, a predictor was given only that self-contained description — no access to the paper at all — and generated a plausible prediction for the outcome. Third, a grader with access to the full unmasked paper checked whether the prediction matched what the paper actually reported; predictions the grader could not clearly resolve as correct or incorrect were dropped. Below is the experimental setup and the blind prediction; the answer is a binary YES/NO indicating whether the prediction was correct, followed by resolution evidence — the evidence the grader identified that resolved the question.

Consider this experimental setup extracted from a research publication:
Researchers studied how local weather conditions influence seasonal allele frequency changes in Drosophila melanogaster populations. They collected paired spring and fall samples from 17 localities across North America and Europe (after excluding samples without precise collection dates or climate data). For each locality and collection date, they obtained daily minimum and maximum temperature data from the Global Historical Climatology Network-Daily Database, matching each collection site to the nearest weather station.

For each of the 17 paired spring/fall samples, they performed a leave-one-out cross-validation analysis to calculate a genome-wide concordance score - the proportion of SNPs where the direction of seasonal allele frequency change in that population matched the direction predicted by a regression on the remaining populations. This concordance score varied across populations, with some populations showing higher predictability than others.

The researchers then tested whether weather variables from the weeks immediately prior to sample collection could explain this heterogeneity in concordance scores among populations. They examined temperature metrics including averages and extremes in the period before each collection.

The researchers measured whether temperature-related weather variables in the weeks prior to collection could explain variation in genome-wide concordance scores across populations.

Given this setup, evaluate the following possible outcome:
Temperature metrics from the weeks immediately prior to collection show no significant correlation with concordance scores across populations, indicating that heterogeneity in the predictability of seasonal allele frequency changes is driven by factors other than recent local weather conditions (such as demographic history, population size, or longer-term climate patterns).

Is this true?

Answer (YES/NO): NO